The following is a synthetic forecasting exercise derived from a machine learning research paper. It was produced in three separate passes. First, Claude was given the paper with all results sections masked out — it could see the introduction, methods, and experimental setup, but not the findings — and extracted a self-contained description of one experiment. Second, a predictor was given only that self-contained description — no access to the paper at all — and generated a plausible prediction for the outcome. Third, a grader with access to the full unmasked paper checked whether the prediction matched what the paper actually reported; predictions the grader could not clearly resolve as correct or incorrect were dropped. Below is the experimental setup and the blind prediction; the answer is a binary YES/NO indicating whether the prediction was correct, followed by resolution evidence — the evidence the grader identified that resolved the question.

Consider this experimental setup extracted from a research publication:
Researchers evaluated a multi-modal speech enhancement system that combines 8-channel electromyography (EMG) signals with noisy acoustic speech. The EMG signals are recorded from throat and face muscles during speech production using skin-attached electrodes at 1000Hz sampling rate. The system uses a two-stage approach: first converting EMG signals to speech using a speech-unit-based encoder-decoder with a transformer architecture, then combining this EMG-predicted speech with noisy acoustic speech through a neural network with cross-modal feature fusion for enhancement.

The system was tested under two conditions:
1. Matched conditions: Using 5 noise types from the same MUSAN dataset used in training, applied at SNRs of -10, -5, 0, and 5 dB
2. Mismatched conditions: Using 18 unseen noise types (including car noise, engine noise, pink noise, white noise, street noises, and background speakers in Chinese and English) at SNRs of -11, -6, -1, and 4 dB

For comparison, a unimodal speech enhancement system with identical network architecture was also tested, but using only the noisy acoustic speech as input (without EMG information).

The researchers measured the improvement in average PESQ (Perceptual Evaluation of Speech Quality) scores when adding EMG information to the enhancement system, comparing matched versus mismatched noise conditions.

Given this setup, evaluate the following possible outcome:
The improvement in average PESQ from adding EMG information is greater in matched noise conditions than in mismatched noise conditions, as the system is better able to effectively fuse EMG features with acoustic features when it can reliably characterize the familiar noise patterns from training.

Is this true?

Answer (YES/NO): NO